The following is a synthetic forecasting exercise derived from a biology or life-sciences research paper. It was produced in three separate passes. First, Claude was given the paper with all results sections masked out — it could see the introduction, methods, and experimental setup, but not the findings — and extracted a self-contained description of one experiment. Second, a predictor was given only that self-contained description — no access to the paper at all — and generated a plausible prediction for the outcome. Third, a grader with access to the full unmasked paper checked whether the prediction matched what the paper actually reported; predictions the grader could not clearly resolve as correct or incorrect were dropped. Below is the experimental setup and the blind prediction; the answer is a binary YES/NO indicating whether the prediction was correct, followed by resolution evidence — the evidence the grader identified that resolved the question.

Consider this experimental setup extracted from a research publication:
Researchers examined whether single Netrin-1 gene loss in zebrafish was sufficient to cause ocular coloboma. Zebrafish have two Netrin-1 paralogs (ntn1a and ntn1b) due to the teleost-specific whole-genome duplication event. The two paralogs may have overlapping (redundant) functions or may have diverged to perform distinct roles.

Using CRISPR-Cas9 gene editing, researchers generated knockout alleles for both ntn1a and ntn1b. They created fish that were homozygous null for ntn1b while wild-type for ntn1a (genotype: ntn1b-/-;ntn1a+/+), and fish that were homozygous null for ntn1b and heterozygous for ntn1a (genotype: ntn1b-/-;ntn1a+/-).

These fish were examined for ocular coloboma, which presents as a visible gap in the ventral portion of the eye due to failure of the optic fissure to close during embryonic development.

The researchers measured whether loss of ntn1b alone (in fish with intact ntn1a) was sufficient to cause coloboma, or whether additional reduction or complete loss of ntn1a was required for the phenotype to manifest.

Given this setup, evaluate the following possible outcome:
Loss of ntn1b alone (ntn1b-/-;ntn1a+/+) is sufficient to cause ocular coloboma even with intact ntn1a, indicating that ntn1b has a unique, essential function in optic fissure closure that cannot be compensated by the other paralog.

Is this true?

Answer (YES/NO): NO